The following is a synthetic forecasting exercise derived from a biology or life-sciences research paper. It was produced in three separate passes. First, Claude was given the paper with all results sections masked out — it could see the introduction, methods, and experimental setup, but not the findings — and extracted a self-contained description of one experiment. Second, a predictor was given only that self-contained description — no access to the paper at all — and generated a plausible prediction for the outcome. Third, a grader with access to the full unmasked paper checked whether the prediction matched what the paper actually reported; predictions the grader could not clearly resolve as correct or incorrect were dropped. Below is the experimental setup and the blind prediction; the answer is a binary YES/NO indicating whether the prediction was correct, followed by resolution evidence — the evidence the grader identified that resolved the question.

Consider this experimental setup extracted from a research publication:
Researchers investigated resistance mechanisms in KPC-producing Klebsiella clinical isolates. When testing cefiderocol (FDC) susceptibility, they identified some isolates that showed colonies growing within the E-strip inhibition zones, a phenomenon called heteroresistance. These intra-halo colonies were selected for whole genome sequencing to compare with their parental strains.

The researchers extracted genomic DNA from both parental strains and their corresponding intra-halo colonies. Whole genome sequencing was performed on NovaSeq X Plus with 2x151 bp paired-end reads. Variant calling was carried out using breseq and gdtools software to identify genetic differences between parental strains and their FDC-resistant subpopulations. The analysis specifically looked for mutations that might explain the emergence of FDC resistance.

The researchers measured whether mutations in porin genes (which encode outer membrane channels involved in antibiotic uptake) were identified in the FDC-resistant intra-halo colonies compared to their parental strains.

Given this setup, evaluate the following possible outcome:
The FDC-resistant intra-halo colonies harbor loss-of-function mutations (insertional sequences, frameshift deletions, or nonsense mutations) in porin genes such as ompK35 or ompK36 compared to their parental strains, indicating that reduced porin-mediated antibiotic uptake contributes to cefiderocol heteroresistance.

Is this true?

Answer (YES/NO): NO